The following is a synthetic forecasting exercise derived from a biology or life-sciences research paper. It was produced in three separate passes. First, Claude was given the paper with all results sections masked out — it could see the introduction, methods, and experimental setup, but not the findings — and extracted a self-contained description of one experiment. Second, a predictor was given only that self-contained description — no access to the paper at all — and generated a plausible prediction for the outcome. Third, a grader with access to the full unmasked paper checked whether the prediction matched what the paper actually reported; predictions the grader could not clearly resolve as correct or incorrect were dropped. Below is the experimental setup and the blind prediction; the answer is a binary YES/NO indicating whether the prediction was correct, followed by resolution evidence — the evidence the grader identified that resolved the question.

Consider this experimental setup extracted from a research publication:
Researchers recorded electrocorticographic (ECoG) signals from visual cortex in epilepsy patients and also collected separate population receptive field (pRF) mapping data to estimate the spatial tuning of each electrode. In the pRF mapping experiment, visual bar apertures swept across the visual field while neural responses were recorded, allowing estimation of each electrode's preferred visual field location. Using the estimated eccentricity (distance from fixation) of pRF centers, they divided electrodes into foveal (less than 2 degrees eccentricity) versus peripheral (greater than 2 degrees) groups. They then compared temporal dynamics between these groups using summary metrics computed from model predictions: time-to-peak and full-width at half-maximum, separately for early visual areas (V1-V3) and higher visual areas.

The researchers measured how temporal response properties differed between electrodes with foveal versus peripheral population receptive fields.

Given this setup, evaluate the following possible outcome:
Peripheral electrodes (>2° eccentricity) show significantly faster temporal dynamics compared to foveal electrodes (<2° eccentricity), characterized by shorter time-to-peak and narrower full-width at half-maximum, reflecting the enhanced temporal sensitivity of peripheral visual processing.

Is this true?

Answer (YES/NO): YES